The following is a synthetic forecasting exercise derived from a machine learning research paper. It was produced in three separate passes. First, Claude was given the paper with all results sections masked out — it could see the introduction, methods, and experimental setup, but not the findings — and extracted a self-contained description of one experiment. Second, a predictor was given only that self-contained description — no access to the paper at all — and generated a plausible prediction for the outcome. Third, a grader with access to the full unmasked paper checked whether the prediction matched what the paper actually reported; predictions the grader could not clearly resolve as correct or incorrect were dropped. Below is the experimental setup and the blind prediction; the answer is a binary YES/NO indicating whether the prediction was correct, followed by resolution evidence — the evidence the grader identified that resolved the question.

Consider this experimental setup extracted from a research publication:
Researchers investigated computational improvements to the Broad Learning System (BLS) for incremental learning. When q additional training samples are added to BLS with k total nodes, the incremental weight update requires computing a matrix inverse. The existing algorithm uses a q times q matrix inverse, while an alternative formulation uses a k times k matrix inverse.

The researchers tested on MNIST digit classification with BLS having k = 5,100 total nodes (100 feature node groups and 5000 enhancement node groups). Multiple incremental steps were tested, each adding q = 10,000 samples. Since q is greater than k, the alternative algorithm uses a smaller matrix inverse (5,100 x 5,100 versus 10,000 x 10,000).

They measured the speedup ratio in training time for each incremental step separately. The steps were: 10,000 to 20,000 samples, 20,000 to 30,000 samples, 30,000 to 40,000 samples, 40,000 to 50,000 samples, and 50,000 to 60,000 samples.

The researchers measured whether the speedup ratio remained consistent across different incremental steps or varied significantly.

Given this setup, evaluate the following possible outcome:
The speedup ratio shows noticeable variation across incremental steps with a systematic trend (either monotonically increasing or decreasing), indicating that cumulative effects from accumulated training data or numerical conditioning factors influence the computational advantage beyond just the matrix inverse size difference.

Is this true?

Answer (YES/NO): NO